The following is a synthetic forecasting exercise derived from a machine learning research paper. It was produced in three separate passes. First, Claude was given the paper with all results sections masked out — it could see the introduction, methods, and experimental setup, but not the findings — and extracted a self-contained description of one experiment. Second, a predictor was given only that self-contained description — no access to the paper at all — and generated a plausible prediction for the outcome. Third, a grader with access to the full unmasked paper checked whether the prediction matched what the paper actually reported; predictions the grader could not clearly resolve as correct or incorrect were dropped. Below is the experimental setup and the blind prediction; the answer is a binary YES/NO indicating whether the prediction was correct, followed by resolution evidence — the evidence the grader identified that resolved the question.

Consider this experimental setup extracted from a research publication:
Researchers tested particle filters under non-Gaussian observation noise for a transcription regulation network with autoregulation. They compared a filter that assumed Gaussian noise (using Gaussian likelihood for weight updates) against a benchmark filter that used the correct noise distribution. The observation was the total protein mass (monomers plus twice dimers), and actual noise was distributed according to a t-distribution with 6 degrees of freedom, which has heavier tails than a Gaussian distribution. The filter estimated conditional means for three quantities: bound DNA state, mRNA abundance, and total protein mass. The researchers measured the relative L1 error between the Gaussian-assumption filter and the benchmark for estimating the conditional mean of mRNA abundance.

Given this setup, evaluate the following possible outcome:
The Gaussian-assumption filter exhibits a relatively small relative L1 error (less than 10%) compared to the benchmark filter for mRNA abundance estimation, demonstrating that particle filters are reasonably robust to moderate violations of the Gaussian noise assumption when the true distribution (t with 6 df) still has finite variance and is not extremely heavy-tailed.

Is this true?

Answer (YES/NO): NO